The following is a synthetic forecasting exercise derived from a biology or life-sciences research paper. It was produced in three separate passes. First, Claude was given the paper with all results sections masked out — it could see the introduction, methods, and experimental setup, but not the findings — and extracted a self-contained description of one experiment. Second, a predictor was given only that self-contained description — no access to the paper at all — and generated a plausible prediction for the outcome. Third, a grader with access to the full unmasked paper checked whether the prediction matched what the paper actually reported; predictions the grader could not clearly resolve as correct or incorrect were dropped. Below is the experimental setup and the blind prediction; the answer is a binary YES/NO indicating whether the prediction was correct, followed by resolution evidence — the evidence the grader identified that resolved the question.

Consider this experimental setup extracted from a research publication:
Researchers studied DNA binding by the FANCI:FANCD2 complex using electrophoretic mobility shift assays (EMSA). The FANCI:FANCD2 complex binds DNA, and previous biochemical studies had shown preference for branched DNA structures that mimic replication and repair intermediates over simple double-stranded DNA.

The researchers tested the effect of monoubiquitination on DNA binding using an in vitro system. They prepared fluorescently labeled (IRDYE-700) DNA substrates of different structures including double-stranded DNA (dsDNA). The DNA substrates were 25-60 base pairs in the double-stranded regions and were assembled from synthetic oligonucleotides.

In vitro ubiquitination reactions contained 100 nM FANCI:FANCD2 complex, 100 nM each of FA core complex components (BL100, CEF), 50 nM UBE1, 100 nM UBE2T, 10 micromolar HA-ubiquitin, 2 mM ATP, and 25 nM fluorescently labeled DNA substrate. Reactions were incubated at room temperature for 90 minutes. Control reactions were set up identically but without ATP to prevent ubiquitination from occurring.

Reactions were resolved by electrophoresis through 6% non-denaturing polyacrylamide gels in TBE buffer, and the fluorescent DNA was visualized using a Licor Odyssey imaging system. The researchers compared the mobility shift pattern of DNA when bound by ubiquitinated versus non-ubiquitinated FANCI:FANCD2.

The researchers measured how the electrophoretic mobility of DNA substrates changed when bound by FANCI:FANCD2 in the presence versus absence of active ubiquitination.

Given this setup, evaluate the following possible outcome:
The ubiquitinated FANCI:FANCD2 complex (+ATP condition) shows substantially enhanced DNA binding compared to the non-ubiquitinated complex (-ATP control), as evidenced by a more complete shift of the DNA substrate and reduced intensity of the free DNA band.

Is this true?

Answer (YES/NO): YES